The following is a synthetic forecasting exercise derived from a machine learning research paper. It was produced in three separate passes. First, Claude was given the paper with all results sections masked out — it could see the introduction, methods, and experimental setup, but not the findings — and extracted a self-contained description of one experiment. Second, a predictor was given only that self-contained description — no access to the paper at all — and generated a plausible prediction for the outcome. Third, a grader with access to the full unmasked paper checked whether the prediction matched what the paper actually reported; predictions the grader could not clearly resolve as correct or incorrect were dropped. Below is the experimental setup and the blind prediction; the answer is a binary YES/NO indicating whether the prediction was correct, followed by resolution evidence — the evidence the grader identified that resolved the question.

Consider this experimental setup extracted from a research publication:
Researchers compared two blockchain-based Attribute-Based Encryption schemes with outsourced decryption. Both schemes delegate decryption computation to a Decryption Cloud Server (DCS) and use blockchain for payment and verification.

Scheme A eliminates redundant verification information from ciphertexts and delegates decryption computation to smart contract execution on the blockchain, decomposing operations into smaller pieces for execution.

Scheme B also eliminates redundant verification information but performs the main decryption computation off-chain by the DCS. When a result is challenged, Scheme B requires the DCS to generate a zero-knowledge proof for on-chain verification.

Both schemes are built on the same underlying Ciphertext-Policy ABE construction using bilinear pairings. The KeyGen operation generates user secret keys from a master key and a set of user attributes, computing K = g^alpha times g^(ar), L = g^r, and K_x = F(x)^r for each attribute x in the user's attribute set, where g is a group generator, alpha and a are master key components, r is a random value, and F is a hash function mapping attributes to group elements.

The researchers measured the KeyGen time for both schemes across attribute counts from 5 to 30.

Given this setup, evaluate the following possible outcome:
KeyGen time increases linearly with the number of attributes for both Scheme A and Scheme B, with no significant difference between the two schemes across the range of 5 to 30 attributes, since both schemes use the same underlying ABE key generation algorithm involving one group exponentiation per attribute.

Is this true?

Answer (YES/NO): YES